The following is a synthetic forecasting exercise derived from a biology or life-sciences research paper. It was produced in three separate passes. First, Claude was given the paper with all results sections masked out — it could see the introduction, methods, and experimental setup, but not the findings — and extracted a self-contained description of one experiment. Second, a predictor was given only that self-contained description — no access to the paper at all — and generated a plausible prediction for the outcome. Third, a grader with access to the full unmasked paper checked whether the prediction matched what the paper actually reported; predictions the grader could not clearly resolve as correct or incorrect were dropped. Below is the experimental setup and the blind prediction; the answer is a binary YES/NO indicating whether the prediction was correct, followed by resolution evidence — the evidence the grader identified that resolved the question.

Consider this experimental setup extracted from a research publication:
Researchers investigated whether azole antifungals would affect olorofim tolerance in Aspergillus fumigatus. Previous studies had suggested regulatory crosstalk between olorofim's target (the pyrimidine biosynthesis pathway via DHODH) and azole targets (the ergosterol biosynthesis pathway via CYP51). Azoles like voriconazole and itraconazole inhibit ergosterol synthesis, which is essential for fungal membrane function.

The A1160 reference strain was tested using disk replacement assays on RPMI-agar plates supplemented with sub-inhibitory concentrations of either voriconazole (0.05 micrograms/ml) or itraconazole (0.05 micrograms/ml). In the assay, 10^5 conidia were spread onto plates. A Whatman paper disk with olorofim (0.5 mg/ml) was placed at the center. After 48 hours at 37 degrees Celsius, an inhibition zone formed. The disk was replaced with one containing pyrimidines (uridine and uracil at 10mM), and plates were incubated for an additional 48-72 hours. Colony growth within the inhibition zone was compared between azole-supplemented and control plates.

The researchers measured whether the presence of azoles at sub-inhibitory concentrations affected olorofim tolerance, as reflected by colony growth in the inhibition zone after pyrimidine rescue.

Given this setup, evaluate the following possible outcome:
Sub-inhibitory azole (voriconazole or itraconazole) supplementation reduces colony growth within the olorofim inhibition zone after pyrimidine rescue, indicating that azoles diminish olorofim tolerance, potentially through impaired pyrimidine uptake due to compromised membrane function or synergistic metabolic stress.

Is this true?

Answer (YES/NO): NO